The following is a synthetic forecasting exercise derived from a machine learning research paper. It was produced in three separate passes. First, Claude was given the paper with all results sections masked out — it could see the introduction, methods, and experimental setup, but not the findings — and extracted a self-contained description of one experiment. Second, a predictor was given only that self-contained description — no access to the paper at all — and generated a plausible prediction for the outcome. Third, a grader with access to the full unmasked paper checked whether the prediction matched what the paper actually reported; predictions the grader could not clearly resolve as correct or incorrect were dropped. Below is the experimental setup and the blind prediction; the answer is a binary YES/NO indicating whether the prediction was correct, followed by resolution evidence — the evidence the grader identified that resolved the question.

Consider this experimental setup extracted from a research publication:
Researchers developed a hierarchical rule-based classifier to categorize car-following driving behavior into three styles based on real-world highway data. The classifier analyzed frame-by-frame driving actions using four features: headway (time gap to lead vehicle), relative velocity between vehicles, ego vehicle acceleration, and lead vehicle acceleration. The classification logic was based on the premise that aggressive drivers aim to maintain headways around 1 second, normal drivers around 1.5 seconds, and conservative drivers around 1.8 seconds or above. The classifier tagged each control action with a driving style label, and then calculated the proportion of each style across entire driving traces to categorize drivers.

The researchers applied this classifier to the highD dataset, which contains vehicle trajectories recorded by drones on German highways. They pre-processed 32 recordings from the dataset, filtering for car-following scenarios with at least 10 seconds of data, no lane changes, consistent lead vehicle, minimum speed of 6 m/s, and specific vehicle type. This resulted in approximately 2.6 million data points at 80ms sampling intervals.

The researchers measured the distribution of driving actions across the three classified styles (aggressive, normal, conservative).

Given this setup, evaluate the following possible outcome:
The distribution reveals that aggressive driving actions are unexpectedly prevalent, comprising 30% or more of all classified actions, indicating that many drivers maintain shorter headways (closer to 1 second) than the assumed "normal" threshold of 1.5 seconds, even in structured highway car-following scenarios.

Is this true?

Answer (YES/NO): NO